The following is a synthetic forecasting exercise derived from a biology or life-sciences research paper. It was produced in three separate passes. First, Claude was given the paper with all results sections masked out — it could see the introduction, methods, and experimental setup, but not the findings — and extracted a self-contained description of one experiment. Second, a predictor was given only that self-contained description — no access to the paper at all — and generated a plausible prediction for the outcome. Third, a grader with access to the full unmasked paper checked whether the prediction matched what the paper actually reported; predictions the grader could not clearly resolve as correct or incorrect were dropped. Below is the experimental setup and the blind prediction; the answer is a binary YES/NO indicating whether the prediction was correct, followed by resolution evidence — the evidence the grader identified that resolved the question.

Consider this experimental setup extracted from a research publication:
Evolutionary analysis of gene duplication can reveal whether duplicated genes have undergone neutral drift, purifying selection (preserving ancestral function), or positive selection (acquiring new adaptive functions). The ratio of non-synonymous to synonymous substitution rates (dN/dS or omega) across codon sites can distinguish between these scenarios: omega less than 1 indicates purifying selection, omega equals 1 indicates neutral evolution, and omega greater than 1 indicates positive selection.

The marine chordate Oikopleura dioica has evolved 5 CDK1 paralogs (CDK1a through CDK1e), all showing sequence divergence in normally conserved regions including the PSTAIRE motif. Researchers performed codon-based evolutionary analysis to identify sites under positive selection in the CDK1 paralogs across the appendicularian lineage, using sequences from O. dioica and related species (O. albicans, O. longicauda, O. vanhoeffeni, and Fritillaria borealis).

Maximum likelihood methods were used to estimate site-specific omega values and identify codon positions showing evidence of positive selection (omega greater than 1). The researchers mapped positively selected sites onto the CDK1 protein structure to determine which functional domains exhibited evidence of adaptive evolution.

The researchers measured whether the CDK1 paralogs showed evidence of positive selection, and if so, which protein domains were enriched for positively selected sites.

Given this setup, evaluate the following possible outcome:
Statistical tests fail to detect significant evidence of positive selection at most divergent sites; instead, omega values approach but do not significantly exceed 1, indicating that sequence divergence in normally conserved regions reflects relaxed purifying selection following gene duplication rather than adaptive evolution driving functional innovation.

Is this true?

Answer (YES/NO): NO